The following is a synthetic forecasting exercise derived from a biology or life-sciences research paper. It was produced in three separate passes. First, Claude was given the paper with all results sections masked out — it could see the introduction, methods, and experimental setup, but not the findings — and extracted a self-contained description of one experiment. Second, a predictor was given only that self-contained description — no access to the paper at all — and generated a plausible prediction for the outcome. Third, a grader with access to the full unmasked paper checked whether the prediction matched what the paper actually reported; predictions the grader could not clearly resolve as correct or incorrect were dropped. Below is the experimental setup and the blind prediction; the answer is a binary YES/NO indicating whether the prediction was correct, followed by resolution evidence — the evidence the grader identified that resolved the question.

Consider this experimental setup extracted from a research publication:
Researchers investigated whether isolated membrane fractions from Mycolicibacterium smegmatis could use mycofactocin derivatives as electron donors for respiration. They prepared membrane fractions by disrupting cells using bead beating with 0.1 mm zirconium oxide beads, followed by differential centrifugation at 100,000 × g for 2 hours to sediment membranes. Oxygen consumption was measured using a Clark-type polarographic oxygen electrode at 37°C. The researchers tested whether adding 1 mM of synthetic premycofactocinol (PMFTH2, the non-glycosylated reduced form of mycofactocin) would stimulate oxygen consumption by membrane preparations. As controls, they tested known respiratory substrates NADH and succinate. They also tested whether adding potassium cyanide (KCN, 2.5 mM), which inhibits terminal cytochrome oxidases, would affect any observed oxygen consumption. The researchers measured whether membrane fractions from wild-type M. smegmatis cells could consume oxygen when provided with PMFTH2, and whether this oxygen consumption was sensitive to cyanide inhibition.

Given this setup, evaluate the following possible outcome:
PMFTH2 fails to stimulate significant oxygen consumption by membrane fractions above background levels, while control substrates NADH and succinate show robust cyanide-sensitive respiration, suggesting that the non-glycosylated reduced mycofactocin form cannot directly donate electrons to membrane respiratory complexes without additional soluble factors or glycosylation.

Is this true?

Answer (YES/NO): NO